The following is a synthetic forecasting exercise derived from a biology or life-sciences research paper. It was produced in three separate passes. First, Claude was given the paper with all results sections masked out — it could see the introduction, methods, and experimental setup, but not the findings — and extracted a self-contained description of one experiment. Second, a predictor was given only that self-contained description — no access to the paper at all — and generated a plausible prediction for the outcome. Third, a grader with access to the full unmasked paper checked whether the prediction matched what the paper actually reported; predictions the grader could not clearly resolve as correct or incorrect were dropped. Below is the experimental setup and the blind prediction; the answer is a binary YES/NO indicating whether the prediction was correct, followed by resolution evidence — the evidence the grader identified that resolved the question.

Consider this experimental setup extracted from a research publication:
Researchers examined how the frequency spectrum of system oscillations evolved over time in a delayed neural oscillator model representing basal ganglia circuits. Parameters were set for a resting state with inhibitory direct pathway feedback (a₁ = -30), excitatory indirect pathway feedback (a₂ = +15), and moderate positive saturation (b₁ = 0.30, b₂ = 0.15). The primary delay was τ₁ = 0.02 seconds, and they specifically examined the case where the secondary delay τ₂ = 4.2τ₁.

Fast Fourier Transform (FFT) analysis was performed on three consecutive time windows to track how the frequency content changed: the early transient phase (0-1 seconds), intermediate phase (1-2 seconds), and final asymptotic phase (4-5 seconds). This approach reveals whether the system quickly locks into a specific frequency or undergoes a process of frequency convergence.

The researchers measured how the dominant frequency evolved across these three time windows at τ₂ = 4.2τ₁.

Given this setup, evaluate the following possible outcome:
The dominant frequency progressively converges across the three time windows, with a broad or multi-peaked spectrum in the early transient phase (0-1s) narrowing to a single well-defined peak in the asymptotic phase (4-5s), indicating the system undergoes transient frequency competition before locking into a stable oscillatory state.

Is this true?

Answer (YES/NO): YES